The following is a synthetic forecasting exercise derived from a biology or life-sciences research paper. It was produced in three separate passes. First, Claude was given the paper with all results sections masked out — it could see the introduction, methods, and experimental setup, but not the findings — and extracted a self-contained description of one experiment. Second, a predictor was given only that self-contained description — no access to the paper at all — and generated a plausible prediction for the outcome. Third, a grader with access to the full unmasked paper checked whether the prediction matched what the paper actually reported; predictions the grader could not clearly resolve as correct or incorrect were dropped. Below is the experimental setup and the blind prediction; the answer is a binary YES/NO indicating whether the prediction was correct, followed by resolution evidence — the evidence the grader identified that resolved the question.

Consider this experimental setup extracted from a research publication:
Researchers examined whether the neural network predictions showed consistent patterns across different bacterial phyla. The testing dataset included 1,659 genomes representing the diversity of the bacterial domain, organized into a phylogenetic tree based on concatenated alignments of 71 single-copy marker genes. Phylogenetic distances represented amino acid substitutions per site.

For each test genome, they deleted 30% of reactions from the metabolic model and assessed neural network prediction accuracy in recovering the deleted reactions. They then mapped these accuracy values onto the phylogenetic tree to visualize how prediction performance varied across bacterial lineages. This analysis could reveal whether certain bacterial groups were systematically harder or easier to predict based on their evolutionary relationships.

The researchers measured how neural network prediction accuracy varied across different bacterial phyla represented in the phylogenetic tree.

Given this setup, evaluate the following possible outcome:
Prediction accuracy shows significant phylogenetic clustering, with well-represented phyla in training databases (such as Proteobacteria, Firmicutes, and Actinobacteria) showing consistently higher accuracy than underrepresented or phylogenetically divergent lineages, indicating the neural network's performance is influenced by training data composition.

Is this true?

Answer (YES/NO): YES